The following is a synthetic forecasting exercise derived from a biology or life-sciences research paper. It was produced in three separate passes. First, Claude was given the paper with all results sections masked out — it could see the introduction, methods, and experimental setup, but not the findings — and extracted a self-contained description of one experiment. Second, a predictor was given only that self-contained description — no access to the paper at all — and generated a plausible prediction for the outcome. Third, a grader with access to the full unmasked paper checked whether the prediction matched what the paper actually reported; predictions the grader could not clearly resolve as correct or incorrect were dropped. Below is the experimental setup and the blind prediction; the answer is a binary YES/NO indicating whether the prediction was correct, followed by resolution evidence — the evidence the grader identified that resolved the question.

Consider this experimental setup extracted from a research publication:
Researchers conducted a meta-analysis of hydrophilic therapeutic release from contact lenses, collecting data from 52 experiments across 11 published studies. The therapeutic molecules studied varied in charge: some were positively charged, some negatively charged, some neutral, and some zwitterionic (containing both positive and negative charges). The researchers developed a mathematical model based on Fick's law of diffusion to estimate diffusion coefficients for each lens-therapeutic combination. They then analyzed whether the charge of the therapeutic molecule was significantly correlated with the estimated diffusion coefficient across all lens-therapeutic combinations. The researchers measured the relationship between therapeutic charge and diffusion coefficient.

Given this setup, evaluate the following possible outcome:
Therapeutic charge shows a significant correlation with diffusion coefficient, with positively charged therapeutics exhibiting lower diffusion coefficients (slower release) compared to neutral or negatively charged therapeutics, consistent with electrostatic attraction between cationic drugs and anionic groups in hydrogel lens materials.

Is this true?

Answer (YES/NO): NO